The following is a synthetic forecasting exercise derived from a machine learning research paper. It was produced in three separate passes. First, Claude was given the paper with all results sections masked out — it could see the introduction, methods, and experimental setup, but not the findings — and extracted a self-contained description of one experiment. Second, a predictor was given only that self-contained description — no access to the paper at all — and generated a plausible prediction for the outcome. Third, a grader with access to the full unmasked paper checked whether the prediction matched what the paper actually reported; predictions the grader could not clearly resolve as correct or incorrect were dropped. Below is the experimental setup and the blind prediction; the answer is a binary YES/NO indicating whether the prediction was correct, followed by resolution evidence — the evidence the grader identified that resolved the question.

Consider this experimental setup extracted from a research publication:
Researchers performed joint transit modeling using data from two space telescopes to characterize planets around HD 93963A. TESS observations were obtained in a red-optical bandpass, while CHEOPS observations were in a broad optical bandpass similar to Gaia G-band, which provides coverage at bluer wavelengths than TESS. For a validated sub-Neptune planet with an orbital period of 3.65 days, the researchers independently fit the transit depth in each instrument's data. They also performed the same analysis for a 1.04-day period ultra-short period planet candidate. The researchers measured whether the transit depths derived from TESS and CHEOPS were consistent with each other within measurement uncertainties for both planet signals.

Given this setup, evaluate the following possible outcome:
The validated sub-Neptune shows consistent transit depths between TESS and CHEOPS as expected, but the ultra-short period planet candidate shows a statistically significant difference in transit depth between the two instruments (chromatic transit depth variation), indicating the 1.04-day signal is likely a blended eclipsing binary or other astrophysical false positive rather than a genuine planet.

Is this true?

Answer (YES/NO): NO